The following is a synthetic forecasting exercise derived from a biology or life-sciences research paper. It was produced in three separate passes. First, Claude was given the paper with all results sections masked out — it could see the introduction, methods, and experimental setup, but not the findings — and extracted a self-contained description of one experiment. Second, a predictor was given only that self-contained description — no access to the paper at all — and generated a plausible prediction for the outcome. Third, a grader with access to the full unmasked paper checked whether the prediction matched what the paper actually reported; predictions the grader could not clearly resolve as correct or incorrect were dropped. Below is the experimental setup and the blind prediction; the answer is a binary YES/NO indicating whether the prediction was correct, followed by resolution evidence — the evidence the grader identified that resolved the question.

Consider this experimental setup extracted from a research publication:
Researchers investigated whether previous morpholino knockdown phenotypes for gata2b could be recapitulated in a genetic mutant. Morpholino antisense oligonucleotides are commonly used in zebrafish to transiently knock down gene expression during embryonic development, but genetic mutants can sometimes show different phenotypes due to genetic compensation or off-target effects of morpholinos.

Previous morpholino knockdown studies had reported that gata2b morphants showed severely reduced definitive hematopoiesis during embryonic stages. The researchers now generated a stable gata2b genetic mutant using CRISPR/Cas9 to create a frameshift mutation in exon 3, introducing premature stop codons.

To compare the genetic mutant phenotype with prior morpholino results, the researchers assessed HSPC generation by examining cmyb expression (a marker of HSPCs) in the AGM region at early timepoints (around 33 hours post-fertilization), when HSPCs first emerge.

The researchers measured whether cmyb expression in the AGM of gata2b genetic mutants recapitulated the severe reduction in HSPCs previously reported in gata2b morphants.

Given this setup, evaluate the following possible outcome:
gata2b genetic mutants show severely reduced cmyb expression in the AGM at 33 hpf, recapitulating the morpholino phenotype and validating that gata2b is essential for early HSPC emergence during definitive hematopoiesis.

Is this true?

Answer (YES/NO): NO